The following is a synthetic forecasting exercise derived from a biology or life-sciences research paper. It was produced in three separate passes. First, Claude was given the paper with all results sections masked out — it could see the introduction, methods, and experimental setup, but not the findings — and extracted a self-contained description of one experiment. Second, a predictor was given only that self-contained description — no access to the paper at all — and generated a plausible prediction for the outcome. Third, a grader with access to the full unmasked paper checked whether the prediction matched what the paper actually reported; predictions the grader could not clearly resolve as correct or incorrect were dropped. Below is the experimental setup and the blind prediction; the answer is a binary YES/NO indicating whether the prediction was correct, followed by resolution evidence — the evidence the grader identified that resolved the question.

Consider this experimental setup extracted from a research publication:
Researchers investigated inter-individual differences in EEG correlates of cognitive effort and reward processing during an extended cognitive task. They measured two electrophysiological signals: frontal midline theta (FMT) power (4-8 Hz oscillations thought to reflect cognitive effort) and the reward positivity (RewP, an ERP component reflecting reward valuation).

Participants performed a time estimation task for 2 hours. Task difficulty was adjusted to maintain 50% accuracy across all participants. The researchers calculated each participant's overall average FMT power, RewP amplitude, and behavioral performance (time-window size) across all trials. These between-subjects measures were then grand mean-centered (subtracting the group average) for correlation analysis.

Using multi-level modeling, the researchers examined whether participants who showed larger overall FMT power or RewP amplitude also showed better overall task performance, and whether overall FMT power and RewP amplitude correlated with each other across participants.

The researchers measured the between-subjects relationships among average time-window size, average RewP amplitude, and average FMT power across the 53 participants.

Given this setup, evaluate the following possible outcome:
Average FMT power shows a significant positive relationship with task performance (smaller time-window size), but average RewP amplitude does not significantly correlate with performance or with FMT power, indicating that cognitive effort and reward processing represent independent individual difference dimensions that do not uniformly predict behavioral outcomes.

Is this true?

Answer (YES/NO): NO